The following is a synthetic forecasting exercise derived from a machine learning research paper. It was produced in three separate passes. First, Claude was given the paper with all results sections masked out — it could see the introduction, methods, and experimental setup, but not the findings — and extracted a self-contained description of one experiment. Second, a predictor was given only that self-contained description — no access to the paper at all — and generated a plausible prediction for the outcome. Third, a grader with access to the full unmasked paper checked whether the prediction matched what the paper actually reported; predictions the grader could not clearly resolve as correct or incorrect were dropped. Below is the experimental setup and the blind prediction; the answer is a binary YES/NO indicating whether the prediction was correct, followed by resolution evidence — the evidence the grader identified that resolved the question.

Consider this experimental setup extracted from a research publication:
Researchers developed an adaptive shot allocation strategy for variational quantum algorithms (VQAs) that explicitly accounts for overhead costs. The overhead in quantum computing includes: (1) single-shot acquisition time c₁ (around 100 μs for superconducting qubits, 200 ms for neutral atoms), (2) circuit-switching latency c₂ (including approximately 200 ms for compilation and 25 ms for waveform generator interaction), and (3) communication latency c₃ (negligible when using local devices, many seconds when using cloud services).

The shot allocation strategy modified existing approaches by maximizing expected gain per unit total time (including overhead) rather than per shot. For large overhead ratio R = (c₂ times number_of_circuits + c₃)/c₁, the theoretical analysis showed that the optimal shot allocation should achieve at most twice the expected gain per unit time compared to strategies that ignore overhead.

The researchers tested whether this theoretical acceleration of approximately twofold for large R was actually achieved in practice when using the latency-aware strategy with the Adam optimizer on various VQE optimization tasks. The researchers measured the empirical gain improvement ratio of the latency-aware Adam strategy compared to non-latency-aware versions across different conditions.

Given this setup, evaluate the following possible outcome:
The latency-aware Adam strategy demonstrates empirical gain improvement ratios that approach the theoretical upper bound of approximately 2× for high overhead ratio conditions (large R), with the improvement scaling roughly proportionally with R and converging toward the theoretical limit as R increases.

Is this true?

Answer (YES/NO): NO